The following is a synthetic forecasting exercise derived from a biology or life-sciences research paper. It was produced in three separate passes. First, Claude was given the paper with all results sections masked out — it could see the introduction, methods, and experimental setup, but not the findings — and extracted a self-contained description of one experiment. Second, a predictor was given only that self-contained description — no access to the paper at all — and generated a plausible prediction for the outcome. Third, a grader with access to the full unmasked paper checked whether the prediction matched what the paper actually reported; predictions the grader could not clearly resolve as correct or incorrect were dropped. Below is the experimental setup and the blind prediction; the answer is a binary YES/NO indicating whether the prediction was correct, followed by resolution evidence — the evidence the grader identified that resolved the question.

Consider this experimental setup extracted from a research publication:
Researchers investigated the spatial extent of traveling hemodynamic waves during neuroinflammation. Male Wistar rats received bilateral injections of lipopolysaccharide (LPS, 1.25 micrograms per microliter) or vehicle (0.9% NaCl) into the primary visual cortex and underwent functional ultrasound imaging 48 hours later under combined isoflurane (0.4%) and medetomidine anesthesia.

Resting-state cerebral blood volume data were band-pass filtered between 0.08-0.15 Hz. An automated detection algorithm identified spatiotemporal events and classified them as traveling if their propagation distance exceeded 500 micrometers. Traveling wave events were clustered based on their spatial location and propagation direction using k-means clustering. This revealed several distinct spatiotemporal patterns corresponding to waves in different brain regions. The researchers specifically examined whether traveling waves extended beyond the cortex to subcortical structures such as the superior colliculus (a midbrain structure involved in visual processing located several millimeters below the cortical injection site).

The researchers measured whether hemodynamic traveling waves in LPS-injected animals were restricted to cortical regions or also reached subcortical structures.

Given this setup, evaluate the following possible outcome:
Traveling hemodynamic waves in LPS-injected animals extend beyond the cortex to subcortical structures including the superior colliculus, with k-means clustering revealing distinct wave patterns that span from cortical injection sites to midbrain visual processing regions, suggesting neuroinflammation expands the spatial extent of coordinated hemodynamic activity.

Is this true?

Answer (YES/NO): NO